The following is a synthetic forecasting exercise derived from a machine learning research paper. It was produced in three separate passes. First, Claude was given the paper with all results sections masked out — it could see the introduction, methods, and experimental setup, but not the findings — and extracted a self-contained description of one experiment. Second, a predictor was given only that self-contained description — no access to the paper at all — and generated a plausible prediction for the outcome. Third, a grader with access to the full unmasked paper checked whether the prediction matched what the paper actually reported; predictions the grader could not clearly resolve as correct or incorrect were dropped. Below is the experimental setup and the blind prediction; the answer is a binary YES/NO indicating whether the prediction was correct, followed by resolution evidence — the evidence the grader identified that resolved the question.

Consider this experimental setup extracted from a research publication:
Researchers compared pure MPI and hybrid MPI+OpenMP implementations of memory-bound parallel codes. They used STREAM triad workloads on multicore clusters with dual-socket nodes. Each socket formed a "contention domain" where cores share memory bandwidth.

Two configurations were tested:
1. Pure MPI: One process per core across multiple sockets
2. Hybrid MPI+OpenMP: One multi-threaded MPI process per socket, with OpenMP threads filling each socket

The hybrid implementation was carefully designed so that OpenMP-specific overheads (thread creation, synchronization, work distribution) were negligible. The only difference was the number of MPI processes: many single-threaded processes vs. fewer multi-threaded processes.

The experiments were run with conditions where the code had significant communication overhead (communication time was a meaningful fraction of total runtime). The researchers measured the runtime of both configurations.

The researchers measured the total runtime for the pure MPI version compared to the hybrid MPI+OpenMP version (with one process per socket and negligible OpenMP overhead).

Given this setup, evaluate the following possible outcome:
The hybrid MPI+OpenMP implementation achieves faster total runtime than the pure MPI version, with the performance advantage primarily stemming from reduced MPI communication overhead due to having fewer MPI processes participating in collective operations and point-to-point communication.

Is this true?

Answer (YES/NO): NO